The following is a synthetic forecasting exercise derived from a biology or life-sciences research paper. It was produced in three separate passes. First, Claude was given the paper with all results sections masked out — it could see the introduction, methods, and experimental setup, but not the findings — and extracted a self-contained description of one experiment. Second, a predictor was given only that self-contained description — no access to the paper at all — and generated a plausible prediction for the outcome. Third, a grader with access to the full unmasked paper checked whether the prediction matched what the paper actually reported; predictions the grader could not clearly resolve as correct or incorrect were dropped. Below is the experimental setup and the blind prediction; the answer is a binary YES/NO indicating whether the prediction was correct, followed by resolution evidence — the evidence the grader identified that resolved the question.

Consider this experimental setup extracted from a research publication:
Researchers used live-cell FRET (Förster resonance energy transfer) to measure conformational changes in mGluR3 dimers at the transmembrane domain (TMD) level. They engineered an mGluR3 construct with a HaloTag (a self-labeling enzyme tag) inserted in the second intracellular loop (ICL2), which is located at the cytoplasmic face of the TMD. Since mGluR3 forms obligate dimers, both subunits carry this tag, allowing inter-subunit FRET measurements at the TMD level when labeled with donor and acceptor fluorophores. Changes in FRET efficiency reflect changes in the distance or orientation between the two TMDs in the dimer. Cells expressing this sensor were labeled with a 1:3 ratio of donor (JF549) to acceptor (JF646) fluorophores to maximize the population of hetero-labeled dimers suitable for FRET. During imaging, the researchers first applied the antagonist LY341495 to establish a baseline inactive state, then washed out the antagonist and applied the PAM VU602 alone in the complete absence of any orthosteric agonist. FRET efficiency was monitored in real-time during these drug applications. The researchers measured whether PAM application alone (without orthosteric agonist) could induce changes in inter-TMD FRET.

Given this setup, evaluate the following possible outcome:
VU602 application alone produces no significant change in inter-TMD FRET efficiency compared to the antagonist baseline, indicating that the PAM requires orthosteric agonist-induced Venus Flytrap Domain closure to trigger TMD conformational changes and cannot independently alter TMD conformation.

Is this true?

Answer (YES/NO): NO